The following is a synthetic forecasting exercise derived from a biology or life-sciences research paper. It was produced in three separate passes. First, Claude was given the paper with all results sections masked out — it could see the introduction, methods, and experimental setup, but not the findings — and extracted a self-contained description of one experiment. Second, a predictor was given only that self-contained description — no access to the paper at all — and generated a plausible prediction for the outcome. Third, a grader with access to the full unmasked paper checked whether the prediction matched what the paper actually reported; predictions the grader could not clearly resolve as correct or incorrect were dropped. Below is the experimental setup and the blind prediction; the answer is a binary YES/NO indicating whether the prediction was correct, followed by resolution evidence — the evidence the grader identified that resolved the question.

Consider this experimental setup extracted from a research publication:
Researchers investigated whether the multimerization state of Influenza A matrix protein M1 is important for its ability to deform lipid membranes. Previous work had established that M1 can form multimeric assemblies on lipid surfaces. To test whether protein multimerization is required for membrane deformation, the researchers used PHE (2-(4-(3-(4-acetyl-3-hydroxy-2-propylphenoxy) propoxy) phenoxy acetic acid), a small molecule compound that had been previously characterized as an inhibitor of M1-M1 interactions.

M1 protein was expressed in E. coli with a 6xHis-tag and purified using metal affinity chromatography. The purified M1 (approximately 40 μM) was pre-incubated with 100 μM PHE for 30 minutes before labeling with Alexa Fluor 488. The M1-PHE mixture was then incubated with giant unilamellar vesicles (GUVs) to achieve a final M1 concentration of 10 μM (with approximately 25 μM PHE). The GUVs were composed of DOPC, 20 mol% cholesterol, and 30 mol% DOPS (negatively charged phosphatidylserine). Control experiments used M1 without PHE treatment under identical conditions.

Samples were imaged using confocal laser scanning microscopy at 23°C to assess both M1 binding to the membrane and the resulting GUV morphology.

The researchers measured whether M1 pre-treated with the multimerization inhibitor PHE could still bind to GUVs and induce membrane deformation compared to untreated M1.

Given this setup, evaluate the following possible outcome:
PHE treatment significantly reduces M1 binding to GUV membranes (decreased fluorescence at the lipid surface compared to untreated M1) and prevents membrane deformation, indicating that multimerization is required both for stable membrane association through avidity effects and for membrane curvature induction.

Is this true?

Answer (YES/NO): NO